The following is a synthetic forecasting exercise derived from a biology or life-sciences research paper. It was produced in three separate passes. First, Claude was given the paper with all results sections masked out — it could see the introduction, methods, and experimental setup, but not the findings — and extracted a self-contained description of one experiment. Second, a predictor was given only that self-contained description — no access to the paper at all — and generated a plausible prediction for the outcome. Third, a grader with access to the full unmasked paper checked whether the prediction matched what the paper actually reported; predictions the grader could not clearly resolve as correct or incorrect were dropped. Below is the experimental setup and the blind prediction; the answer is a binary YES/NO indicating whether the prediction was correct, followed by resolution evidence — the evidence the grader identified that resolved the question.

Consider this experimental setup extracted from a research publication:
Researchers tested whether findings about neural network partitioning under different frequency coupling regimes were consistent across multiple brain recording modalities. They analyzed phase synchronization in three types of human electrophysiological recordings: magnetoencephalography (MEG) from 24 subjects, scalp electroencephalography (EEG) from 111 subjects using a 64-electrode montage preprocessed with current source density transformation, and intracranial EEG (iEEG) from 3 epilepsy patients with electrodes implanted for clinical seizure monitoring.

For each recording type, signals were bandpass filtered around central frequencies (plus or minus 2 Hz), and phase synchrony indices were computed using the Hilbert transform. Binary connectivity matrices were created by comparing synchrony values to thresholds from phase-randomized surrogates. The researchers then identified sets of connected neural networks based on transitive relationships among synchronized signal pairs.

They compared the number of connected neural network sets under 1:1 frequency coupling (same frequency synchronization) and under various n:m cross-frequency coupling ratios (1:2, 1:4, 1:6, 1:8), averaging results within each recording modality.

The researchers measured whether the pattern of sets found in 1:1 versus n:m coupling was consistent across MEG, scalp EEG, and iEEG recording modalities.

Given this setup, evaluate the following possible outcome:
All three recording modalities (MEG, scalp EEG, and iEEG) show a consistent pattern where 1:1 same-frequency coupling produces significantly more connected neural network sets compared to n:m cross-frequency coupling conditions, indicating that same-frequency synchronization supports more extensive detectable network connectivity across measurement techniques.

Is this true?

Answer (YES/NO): NO